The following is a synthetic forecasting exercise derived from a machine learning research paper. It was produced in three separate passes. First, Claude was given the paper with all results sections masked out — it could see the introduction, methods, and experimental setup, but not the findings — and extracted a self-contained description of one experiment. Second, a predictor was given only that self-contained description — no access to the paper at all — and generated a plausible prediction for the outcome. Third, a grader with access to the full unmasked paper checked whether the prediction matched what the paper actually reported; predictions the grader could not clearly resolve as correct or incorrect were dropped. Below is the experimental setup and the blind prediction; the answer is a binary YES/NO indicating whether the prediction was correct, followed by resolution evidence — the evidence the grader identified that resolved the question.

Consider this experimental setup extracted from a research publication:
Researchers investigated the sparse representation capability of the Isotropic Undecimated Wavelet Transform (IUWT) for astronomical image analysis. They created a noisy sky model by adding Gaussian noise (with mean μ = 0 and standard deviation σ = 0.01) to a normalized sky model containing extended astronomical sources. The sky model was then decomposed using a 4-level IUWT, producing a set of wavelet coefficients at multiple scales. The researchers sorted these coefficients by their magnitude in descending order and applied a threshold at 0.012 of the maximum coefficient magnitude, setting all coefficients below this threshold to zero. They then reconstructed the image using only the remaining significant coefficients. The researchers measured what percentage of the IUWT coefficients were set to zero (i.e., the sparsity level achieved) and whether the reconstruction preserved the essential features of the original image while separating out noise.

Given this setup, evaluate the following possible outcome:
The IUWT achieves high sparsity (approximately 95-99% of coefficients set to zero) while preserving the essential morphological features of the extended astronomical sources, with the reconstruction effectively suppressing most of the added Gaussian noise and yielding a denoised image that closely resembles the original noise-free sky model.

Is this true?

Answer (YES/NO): NO